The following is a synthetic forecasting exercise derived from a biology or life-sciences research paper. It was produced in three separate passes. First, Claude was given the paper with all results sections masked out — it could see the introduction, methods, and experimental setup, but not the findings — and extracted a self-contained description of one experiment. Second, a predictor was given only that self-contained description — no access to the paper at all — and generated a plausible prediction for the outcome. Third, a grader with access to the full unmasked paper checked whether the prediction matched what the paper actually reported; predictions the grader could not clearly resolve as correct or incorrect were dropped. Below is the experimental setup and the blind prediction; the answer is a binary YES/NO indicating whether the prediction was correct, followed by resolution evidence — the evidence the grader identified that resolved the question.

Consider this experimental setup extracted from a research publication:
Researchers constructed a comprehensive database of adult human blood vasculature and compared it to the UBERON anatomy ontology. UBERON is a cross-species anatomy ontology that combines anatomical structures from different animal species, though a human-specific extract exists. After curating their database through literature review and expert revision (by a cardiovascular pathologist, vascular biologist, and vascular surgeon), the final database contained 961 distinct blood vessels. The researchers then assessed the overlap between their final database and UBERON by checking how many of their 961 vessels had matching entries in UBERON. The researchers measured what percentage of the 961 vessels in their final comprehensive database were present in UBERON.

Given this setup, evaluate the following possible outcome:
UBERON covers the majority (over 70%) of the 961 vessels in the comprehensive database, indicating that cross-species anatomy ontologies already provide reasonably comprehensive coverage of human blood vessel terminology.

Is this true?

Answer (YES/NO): NO